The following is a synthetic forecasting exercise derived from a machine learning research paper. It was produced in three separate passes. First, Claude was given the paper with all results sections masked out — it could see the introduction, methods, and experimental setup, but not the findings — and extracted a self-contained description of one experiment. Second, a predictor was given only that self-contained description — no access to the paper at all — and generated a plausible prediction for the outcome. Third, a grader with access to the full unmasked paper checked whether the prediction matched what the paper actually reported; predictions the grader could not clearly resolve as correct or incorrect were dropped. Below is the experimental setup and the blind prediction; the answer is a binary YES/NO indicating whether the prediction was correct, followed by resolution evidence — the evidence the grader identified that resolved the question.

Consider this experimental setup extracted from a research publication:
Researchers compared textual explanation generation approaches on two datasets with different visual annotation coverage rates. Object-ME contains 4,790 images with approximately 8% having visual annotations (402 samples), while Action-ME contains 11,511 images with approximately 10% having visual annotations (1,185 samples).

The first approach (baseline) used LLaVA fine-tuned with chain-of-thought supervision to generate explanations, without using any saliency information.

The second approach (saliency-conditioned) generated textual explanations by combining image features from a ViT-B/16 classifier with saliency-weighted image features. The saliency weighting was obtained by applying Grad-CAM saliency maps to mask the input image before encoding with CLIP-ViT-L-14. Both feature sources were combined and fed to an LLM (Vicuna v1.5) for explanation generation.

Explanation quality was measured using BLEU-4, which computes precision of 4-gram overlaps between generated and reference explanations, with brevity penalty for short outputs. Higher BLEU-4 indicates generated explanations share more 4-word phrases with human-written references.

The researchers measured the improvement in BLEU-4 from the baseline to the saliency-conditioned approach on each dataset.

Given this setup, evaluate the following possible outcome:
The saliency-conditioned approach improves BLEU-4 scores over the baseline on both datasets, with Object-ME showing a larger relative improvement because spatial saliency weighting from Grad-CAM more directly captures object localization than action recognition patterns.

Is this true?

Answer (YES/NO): YES